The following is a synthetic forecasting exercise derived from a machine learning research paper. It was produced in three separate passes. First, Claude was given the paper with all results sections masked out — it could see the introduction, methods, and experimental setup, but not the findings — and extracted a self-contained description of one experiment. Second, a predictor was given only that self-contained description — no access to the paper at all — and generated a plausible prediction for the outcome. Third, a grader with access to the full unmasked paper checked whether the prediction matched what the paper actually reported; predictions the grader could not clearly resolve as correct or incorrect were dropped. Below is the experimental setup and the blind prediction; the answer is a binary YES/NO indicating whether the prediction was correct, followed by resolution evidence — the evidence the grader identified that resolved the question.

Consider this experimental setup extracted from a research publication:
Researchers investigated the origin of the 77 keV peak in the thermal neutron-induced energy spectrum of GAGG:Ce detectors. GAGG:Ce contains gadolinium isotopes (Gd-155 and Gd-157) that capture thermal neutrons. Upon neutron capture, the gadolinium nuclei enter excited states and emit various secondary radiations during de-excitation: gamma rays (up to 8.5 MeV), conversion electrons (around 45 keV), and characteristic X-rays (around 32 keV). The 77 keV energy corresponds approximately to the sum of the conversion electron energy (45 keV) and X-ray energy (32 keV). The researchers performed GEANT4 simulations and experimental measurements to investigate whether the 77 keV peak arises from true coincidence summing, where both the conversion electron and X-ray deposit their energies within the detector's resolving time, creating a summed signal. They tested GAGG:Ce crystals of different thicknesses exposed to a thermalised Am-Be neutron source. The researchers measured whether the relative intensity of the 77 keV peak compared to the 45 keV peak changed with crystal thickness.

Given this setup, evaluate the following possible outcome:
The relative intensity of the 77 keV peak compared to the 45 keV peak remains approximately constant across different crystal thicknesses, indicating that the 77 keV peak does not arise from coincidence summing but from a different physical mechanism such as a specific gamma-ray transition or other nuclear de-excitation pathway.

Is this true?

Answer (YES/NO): NO